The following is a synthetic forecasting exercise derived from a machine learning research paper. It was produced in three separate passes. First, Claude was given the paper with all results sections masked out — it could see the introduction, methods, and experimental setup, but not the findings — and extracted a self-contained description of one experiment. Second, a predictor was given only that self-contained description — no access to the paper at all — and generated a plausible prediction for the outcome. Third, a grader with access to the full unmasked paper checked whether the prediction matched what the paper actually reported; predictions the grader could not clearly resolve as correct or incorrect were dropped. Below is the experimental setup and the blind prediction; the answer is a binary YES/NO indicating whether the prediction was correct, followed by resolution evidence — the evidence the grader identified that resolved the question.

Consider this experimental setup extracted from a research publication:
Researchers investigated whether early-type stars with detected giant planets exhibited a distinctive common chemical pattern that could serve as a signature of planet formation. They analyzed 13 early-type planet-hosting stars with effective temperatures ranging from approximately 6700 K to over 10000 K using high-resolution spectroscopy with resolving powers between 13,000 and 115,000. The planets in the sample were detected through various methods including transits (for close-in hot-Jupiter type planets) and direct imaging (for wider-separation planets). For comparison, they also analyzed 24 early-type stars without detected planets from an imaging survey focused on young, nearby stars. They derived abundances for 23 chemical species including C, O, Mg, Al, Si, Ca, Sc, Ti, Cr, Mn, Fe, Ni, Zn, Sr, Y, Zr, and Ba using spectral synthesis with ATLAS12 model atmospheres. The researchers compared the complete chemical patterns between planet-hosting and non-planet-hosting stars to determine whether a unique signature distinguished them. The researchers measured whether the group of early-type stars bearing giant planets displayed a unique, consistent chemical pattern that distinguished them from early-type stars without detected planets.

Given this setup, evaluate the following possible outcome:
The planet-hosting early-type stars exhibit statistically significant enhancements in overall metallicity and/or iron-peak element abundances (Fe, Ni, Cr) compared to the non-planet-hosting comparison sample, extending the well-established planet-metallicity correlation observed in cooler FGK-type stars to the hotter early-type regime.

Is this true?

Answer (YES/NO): NO